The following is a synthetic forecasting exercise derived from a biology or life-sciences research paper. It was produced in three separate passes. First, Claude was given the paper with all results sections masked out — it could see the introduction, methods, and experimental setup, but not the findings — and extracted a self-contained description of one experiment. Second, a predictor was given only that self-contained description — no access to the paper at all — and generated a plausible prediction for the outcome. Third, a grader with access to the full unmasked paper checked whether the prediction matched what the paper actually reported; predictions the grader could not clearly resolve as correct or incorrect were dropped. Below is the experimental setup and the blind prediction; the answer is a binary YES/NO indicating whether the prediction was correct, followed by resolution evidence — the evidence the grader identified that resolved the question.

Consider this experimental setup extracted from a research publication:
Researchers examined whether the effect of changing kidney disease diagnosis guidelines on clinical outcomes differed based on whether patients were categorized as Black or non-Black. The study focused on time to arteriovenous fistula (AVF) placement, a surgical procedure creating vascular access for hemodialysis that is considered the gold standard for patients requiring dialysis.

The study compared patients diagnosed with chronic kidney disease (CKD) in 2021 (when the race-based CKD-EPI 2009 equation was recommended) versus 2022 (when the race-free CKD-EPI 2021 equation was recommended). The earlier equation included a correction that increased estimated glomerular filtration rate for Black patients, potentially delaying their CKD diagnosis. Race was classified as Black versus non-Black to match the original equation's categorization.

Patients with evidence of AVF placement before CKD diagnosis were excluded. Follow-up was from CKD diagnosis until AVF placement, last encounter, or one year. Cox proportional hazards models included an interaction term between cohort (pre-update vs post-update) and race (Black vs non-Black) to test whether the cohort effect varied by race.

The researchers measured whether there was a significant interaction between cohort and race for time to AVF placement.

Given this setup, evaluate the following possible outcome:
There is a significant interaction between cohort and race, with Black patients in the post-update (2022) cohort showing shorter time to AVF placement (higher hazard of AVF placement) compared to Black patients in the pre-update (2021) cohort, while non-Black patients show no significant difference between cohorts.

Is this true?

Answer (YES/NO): NO